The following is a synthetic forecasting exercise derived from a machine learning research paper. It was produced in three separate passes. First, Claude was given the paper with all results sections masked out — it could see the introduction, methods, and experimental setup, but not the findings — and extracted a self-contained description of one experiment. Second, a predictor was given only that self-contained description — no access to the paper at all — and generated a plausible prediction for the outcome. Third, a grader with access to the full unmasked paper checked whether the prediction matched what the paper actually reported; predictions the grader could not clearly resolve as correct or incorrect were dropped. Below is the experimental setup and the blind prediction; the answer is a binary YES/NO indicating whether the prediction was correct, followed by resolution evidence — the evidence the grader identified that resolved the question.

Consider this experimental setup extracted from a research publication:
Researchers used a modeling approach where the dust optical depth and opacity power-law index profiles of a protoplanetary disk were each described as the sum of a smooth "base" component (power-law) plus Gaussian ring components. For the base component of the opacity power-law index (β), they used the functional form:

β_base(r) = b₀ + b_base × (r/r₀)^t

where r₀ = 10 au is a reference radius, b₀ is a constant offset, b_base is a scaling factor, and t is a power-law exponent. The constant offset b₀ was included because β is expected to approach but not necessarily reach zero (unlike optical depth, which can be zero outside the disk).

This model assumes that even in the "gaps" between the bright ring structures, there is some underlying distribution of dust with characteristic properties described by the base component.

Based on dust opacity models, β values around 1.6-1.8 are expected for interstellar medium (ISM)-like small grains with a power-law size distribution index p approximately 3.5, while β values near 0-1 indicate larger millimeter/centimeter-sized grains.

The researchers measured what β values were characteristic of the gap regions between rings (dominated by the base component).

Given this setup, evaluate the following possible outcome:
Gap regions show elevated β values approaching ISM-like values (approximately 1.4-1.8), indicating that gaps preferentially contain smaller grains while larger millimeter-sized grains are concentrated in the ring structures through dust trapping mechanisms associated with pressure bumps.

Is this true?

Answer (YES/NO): YES